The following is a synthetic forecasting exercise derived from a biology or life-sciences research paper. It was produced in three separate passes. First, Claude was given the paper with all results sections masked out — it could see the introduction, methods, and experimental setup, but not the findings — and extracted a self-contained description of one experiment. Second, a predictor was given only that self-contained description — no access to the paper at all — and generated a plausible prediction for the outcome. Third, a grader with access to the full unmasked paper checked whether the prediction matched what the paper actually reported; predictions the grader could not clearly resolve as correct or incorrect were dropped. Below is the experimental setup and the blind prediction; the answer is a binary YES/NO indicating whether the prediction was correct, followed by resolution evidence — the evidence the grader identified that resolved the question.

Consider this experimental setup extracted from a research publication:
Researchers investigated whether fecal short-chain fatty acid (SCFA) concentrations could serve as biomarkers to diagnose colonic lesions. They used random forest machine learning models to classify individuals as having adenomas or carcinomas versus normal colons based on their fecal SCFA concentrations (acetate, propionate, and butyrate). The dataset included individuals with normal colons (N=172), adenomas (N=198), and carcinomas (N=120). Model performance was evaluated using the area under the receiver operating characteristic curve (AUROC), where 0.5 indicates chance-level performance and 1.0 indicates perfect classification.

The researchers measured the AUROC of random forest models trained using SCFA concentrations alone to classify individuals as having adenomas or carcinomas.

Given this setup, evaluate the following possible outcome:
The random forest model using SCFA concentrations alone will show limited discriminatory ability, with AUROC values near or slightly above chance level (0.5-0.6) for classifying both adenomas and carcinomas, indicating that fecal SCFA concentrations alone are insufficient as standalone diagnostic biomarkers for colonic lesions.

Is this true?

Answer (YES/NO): YES